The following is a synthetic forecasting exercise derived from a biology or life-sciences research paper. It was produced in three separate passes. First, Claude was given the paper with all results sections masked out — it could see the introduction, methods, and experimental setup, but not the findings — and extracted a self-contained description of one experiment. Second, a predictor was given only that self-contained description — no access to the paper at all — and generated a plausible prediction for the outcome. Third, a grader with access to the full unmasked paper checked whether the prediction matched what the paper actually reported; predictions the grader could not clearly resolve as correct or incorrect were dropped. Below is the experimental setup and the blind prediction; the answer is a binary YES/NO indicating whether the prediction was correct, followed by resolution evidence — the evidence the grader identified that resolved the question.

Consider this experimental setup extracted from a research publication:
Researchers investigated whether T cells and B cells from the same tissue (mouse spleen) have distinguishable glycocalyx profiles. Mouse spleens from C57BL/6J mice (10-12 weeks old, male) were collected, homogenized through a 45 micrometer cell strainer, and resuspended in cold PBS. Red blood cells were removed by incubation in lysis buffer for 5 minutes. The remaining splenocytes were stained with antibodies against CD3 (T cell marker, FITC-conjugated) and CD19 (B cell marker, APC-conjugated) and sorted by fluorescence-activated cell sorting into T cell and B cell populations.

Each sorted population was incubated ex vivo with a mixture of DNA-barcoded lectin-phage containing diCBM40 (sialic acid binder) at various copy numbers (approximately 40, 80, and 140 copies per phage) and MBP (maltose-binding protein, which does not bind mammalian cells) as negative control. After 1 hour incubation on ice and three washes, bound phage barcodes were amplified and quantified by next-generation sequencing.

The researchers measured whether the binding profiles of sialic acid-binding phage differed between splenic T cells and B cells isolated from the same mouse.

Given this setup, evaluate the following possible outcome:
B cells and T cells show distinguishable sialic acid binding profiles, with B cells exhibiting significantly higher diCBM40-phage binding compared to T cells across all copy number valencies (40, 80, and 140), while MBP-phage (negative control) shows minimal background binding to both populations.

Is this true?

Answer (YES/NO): NO